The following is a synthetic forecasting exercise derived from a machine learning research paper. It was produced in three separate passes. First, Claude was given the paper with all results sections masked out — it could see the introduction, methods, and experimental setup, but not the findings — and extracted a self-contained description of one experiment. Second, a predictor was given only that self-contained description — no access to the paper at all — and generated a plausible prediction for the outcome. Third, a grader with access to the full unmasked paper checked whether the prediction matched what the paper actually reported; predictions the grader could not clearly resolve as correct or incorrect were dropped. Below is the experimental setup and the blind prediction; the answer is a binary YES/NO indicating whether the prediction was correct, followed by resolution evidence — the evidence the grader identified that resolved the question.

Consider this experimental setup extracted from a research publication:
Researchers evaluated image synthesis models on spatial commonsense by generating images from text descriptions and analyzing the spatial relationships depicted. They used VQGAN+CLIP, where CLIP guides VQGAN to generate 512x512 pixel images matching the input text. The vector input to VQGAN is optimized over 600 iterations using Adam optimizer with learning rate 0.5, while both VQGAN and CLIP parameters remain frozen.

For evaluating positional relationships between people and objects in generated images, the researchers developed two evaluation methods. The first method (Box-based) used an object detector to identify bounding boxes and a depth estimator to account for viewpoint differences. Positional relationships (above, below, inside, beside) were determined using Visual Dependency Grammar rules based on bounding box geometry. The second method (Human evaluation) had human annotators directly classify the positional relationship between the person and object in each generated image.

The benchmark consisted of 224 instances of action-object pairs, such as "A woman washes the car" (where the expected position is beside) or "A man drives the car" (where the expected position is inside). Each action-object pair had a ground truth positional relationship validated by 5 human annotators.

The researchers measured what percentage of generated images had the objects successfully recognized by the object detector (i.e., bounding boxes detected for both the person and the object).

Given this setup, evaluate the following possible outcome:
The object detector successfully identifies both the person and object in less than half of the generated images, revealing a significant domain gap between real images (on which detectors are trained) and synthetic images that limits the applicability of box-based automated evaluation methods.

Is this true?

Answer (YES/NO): YES